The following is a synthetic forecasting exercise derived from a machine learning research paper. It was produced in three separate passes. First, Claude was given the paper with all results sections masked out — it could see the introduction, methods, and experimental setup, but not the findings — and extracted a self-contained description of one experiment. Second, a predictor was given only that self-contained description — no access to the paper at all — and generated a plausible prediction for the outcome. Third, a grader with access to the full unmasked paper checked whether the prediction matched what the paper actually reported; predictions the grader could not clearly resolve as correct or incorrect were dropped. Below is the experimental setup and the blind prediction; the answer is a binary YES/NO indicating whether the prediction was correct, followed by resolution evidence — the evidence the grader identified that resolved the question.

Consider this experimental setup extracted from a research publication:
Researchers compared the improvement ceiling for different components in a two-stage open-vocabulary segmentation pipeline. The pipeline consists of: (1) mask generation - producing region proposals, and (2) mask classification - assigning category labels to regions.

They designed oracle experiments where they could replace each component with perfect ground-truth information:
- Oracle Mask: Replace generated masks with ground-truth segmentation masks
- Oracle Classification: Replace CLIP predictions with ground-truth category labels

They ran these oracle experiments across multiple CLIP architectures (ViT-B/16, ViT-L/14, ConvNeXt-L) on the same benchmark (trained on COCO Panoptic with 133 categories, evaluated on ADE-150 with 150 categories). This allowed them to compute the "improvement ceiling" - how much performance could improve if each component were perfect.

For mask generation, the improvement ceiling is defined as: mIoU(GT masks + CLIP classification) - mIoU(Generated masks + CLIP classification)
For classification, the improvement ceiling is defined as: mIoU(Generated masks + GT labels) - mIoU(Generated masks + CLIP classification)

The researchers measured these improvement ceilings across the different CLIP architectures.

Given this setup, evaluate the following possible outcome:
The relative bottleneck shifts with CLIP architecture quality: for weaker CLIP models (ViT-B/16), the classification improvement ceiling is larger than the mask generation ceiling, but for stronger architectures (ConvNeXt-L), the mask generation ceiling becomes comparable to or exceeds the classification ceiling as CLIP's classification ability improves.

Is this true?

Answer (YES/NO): NO